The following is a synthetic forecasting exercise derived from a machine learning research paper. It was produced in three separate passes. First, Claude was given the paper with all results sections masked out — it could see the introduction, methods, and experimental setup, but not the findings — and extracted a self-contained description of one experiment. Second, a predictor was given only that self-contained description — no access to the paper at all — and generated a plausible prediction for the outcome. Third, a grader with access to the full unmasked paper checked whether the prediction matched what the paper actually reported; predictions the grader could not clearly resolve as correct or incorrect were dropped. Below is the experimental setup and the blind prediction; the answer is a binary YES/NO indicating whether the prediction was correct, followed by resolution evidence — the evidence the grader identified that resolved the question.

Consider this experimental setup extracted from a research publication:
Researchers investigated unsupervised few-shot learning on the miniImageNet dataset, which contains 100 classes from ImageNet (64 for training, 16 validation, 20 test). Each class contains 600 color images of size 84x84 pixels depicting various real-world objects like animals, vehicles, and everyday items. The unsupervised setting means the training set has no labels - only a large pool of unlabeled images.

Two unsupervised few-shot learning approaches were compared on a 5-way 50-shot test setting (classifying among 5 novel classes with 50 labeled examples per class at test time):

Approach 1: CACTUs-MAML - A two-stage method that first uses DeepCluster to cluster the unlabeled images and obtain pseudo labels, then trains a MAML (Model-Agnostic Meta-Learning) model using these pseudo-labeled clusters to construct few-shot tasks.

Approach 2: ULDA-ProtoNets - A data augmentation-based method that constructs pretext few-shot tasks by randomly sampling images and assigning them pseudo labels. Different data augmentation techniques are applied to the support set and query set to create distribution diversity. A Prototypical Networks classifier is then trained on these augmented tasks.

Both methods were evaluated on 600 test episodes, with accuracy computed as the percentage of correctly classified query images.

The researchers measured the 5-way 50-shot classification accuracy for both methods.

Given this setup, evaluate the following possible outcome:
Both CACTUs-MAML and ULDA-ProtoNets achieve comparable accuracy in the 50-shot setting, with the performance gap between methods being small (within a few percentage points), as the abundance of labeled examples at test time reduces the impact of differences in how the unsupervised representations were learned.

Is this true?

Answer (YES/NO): YES